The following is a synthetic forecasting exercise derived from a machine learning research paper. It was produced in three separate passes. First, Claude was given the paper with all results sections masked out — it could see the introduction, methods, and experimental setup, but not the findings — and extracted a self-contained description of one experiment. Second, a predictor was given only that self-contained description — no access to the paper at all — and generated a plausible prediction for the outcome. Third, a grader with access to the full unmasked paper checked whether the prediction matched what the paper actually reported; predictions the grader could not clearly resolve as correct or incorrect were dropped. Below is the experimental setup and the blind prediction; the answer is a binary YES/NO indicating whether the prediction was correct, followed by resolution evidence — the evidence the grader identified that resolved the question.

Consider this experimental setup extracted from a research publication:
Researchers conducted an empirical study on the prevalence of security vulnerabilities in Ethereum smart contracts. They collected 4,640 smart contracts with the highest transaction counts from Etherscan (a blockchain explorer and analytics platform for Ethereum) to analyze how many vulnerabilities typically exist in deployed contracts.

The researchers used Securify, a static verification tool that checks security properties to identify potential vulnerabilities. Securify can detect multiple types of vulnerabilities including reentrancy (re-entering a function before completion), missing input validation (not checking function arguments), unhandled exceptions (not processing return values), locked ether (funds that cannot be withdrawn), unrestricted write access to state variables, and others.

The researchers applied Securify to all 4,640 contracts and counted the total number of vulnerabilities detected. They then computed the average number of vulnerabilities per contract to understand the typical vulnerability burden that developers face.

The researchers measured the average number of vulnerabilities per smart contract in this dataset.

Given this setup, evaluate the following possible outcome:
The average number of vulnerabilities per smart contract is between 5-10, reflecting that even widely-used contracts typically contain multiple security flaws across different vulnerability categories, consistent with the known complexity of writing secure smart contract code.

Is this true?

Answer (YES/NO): YES